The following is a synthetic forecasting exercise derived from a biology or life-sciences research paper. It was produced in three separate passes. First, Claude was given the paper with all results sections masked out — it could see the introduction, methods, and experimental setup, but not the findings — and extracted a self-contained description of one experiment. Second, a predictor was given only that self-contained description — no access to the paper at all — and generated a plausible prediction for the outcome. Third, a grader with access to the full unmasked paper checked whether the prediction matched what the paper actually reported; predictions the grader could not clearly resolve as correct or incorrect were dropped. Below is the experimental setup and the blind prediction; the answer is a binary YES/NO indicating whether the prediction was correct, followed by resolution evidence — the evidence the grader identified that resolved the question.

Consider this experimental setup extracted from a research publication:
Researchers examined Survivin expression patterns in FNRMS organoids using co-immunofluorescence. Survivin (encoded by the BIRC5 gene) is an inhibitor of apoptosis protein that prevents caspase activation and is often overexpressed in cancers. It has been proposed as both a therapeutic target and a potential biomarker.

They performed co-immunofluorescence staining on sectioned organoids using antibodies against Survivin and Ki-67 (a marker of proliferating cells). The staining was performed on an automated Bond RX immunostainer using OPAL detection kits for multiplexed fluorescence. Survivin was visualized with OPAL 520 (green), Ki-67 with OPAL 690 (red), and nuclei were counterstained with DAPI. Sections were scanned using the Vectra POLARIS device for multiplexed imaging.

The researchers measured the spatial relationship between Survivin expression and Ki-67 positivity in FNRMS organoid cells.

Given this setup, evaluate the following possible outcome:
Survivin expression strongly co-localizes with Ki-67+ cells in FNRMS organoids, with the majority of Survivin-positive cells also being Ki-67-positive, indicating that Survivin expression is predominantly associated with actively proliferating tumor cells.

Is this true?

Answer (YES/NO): YES